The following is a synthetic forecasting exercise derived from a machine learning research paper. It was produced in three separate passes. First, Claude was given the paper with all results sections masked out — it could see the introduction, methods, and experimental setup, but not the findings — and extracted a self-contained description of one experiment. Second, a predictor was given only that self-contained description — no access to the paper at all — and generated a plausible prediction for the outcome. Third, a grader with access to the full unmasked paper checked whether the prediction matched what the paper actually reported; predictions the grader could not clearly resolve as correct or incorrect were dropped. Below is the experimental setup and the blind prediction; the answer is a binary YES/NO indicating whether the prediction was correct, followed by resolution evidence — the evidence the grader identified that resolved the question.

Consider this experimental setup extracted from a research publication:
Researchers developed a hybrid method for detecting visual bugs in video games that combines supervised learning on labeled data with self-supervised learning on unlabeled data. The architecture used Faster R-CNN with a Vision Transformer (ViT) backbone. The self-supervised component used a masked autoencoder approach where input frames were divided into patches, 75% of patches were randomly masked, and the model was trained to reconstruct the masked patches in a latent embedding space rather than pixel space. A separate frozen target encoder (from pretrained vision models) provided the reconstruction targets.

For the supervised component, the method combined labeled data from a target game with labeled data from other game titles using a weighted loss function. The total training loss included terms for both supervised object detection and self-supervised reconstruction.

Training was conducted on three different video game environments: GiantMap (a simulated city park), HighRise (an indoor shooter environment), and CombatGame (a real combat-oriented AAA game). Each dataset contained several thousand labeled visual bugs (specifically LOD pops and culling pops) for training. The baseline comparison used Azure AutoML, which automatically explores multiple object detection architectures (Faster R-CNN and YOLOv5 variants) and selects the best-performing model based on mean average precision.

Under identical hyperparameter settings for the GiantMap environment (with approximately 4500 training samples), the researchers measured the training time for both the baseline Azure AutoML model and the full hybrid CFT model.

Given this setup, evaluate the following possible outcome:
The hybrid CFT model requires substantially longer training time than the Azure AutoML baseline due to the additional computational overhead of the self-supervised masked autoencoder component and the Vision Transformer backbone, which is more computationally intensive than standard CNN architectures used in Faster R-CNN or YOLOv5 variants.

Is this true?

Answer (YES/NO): YES